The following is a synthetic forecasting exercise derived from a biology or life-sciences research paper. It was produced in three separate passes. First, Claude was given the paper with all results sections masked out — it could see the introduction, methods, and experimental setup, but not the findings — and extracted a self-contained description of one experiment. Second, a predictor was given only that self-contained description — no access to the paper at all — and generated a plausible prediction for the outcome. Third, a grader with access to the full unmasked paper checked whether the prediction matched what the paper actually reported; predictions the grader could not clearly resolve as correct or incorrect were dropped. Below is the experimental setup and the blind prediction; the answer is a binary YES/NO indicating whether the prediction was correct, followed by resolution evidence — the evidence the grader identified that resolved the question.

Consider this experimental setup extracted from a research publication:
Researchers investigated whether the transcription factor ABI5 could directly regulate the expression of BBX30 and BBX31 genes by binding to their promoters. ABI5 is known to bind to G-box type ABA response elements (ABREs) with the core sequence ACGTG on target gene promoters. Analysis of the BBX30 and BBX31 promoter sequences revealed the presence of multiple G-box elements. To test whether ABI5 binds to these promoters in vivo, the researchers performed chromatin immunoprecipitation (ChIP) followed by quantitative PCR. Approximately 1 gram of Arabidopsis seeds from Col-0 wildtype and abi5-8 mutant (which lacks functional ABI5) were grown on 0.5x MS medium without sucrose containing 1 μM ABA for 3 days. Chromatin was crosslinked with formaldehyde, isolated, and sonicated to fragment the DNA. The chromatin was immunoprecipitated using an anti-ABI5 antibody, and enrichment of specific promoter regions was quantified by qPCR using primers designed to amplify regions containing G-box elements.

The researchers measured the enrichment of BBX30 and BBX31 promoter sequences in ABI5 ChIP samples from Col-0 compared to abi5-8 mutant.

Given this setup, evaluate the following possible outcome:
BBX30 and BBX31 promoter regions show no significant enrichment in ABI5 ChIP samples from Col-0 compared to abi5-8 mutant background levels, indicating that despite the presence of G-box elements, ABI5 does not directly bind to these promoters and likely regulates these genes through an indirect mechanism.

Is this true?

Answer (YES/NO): NO